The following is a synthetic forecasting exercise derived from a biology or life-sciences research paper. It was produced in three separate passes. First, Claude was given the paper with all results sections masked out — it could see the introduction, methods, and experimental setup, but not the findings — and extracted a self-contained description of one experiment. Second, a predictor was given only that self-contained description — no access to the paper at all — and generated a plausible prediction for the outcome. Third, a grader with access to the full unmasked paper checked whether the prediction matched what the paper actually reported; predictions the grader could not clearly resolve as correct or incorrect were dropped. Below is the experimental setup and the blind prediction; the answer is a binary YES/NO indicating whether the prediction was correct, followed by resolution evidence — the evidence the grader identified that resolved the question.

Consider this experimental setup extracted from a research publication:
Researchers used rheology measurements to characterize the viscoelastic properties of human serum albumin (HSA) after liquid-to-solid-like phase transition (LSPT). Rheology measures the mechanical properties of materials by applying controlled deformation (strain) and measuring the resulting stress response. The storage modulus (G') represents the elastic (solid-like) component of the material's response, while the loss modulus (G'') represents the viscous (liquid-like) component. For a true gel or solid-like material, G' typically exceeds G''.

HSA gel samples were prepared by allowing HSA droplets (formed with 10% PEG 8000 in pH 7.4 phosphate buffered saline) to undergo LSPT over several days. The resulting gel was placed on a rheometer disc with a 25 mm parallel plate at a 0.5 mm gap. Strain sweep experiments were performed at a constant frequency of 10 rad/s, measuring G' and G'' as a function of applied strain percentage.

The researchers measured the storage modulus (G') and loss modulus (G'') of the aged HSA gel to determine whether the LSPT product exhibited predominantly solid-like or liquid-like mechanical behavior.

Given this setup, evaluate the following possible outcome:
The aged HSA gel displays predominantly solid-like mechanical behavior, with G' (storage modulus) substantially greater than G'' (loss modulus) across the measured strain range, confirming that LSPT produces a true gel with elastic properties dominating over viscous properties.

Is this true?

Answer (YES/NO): YES